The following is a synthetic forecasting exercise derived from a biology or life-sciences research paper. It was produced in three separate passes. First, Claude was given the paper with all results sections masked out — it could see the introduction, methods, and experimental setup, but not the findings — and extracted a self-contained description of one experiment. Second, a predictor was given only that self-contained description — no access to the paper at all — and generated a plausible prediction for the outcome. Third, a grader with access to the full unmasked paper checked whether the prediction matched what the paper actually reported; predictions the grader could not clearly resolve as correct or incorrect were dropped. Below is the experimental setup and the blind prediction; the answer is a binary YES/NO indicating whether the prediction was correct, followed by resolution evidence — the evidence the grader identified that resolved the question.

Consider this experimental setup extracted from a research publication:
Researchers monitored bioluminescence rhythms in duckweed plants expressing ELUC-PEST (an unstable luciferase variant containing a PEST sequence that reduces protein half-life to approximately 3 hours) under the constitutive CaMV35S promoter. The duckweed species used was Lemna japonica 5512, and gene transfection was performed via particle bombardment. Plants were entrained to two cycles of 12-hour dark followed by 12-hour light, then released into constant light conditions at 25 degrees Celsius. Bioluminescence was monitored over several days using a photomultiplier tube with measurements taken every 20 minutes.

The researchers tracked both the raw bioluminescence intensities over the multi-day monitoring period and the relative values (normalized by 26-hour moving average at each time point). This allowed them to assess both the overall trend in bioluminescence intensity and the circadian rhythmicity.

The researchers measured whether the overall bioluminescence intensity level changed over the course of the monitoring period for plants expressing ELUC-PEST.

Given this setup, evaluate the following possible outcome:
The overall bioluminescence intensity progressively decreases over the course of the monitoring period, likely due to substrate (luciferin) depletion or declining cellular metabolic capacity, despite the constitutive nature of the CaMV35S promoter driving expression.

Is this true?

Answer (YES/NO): YES